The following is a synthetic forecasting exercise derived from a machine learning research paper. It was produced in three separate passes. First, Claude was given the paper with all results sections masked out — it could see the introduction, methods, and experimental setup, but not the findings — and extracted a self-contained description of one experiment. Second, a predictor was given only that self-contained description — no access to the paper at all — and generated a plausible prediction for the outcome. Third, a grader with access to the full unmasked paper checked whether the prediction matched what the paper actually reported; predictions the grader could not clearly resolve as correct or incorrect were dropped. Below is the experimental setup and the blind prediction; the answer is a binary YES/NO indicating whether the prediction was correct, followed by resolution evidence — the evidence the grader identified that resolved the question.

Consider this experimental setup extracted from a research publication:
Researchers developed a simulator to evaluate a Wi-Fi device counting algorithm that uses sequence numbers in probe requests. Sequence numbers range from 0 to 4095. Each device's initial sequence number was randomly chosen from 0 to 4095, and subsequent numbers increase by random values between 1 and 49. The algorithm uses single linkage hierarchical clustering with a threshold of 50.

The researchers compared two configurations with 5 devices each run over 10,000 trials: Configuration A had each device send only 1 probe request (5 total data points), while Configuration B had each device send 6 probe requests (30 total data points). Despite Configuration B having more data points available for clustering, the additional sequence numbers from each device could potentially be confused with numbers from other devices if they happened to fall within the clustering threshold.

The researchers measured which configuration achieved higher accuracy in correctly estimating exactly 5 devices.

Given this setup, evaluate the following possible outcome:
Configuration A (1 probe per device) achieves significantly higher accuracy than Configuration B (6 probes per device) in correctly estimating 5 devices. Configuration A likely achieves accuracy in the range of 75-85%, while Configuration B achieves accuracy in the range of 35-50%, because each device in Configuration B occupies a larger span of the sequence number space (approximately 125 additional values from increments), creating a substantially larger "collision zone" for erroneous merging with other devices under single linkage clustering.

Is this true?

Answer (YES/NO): YES